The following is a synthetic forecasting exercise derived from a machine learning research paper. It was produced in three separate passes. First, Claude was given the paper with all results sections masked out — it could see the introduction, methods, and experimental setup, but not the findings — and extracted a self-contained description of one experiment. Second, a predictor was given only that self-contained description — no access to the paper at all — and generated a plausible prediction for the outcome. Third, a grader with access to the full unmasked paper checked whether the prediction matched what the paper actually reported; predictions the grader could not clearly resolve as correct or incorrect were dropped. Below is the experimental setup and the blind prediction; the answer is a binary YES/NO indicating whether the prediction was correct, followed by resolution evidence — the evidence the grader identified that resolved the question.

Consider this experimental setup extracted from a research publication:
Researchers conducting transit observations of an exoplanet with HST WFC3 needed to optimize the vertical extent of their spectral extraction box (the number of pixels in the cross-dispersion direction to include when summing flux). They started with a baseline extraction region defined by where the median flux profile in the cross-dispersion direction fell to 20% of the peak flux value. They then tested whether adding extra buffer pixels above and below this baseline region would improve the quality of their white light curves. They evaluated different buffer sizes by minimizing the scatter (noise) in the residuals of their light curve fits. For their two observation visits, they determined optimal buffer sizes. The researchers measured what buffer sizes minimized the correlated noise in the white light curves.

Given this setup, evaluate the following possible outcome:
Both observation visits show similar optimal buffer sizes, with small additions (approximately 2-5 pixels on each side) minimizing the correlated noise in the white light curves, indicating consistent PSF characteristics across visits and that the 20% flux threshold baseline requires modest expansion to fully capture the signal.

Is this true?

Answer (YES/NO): NO